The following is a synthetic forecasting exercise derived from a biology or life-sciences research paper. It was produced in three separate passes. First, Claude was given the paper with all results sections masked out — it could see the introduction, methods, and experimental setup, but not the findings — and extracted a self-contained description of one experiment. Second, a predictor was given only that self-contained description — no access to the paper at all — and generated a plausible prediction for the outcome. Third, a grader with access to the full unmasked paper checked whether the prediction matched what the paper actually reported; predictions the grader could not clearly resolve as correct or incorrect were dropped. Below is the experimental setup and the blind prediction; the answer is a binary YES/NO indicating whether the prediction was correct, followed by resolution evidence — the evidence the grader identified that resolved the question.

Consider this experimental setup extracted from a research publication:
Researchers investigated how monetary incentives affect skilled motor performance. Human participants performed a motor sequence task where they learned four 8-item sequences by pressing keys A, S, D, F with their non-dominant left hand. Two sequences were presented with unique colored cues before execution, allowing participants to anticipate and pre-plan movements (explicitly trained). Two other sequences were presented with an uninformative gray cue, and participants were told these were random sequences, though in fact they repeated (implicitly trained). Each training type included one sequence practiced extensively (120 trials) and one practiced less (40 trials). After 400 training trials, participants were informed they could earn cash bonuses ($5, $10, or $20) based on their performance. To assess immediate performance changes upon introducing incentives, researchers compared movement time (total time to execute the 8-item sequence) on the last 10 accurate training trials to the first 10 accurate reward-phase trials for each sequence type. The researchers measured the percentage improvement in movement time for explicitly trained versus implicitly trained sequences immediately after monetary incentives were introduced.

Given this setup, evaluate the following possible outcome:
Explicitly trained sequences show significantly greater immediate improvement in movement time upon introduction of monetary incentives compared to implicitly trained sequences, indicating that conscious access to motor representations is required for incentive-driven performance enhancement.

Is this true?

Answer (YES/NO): NO